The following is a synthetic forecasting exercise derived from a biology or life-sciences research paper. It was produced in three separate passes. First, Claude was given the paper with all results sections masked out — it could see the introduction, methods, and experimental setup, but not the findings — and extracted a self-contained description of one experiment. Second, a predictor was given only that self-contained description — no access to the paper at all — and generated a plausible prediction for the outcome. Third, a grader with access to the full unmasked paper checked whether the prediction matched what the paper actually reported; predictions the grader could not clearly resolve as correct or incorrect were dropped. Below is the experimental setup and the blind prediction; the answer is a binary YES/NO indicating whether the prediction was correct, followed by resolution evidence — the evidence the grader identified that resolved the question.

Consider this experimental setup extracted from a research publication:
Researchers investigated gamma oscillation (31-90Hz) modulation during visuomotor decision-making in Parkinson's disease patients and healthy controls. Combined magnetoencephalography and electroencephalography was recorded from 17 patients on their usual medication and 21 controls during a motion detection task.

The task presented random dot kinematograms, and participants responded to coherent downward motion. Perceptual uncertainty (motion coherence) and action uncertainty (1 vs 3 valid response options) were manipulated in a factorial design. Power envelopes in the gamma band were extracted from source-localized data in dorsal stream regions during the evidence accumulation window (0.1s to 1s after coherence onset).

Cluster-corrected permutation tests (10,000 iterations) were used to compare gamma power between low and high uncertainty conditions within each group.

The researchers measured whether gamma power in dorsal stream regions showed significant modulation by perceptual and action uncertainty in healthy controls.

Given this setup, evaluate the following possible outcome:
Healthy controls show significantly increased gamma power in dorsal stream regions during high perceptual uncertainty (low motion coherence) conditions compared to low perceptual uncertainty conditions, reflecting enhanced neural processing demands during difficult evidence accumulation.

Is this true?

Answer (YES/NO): NO